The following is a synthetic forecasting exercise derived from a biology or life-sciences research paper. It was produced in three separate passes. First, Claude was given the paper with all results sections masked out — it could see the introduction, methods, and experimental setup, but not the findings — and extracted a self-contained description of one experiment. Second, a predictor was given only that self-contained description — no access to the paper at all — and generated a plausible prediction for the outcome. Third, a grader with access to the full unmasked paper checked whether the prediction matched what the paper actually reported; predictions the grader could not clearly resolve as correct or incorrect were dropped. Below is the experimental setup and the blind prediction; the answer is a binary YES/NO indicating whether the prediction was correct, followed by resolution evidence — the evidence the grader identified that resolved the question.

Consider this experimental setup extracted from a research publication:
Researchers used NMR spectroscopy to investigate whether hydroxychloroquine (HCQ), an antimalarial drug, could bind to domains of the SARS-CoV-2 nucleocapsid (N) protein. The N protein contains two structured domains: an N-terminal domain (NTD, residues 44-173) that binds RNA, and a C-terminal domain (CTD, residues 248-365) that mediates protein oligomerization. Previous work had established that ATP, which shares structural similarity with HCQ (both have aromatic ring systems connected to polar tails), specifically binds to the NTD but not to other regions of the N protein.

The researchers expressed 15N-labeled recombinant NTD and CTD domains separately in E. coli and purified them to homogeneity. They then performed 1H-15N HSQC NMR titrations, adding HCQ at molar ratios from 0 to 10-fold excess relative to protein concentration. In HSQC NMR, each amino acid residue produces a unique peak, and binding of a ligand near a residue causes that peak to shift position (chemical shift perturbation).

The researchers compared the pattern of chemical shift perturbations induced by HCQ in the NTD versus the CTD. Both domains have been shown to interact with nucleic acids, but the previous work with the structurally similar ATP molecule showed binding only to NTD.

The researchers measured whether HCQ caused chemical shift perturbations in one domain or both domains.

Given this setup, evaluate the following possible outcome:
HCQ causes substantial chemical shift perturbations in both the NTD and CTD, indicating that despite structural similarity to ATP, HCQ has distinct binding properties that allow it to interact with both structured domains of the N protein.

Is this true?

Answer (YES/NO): YES